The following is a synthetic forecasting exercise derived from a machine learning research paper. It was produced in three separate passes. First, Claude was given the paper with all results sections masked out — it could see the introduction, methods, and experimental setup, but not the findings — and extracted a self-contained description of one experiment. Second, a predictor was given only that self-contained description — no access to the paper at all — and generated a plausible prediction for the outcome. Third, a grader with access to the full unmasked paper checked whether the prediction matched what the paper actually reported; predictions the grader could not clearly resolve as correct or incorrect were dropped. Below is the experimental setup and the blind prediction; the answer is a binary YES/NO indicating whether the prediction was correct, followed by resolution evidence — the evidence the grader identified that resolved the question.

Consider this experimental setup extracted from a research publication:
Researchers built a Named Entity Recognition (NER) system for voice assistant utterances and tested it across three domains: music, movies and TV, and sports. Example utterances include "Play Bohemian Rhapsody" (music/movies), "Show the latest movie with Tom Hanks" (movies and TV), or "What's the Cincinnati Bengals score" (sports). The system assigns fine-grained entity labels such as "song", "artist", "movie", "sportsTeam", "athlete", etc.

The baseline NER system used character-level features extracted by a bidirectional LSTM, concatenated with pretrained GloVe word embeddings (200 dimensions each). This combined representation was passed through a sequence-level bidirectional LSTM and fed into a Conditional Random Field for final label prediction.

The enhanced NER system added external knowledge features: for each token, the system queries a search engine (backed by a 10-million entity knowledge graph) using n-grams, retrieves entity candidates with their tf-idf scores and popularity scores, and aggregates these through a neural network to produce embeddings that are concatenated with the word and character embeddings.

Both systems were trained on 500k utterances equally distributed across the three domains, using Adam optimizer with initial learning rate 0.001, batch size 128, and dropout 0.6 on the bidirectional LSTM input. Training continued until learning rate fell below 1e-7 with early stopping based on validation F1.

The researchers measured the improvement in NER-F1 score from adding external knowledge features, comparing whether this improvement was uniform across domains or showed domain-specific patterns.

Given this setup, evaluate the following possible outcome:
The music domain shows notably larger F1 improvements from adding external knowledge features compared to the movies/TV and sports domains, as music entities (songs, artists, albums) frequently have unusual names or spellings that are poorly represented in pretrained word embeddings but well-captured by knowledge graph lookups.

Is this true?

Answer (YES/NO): NO